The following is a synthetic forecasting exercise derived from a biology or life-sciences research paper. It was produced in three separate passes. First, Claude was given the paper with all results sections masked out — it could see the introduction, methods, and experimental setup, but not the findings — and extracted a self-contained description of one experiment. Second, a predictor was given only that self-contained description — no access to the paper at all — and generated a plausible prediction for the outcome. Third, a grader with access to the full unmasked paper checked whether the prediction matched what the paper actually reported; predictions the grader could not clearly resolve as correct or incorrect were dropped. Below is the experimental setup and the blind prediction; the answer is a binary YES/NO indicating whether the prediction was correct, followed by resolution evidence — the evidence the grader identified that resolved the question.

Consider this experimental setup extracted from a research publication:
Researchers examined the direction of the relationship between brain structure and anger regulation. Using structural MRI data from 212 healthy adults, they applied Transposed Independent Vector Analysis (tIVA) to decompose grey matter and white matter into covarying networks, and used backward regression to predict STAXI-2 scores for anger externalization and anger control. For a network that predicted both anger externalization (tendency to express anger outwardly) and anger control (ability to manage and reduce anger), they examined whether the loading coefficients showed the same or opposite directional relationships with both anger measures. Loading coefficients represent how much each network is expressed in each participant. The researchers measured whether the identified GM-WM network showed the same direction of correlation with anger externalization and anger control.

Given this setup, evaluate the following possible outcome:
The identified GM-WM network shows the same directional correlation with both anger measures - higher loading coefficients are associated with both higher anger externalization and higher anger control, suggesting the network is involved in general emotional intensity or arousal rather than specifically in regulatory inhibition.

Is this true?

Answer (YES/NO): NO